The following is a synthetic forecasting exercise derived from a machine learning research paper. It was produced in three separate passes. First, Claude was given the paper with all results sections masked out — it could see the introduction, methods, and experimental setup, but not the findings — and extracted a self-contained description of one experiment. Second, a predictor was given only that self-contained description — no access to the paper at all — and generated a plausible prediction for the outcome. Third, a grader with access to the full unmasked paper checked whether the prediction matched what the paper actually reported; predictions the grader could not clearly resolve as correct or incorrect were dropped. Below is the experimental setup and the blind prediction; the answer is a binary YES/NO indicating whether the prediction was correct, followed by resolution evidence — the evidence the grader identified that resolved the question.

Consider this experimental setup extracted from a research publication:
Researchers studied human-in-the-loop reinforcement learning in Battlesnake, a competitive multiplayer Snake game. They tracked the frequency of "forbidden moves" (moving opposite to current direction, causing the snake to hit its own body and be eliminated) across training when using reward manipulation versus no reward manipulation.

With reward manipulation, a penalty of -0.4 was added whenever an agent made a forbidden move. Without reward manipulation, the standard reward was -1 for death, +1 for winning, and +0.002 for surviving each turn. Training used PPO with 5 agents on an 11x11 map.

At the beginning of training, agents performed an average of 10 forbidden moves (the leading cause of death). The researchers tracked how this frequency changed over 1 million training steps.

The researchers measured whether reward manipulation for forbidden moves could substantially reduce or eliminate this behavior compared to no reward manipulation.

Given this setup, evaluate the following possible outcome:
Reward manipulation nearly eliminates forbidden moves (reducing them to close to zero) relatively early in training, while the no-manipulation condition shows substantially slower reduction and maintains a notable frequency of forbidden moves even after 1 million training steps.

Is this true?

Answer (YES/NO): NO